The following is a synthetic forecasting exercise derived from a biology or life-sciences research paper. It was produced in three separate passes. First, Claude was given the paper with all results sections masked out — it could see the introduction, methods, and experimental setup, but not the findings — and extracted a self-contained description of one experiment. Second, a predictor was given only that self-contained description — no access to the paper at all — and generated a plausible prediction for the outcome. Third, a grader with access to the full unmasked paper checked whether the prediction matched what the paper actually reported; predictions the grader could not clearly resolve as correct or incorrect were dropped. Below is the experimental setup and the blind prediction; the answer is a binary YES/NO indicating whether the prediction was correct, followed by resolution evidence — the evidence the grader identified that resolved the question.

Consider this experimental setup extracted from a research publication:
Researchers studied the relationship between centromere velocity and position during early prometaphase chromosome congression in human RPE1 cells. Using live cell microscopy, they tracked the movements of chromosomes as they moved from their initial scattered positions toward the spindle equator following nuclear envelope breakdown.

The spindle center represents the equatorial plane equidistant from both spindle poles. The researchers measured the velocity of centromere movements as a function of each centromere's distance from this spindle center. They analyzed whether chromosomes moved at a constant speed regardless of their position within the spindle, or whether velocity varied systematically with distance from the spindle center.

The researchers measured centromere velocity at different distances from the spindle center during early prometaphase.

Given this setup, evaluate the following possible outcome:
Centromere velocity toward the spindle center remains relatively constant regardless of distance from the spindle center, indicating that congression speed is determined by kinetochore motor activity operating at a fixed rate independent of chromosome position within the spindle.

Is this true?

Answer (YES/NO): NO